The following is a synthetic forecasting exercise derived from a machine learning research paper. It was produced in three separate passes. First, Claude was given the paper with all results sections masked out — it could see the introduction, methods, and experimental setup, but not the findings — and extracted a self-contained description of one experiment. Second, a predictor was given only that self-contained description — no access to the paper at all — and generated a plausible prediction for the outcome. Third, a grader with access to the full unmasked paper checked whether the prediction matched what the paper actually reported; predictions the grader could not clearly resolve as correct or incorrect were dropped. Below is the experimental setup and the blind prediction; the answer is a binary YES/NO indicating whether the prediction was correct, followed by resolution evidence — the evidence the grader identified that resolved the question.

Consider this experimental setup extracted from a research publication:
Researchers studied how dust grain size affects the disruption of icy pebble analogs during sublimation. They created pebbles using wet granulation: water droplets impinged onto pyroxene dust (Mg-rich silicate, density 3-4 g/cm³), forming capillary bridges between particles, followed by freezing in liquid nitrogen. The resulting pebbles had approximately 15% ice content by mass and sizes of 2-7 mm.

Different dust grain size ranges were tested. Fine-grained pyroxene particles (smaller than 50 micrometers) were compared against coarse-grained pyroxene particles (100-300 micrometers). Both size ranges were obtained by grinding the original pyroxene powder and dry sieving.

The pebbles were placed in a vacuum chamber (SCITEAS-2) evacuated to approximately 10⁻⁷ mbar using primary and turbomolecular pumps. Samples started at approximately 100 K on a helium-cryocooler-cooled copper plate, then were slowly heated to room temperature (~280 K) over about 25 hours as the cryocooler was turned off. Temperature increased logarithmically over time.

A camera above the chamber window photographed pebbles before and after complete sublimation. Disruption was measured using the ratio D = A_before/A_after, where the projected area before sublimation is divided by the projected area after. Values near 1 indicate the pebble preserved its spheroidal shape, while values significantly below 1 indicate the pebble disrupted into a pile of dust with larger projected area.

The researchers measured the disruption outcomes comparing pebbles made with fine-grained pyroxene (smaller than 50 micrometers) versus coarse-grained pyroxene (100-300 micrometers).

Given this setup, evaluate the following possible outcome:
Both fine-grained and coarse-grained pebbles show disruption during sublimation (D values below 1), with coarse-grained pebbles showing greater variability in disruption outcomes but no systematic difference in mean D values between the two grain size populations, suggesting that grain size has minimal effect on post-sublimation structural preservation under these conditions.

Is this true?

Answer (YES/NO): NO